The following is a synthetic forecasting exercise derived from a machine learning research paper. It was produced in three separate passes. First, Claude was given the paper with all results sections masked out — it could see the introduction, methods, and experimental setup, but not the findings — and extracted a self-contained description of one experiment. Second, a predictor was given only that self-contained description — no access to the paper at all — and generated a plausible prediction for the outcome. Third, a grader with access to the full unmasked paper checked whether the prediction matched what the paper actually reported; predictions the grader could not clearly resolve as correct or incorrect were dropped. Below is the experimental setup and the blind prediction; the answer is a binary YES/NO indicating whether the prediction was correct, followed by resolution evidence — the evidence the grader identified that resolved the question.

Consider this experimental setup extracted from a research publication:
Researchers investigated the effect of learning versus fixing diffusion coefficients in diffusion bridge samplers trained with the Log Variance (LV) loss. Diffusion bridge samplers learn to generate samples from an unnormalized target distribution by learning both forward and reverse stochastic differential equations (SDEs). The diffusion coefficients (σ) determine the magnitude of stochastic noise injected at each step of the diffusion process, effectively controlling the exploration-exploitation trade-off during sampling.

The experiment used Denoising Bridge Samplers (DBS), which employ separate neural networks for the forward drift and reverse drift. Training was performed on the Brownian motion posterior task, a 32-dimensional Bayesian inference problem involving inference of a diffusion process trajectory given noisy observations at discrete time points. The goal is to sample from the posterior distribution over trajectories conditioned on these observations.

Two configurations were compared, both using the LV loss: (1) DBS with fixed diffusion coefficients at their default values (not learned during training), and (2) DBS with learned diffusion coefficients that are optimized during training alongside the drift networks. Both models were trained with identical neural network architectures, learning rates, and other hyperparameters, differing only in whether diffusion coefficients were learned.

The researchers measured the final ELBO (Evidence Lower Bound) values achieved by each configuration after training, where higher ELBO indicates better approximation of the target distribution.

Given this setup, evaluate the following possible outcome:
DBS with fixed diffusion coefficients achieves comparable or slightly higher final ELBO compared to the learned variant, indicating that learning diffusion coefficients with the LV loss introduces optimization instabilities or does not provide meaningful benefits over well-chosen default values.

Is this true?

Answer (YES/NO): YES